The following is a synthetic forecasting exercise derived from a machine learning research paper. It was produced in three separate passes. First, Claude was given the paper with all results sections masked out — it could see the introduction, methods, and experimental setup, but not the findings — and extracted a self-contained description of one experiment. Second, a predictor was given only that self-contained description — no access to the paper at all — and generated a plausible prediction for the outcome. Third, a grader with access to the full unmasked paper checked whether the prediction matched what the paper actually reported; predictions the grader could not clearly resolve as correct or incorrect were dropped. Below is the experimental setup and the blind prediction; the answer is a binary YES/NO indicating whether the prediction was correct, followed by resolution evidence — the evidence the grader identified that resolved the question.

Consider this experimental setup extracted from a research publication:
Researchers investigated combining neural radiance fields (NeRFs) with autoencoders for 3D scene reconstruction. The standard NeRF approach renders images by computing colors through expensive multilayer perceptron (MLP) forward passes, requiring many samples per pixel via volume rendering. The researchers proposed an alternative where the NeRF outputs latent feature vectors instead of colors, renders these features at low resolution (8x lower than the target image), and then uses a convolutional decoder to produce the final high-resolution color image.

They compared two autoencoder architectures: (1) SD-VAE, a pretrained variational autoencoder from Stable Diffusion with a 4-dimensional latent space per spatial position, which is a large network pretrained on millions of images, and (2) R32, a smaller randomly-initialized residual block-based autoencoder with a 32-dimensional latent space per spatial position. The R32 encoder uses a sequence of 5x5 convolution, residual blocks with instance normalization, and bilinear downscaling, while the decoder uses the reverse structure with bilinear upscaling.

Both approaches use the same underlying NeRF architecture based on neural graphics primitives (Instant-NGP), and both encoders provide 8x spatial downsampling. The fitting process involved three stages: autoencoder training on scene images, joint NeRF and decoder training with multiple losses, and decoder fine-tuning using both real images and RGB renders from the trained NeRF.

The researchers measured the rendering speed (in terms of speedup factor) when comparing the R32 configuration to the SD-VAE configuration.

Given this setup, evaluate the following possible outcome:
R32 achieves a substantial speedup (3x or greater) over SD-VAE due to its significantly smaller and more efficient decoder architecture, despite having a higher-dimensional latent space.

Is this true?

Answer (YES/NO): YES